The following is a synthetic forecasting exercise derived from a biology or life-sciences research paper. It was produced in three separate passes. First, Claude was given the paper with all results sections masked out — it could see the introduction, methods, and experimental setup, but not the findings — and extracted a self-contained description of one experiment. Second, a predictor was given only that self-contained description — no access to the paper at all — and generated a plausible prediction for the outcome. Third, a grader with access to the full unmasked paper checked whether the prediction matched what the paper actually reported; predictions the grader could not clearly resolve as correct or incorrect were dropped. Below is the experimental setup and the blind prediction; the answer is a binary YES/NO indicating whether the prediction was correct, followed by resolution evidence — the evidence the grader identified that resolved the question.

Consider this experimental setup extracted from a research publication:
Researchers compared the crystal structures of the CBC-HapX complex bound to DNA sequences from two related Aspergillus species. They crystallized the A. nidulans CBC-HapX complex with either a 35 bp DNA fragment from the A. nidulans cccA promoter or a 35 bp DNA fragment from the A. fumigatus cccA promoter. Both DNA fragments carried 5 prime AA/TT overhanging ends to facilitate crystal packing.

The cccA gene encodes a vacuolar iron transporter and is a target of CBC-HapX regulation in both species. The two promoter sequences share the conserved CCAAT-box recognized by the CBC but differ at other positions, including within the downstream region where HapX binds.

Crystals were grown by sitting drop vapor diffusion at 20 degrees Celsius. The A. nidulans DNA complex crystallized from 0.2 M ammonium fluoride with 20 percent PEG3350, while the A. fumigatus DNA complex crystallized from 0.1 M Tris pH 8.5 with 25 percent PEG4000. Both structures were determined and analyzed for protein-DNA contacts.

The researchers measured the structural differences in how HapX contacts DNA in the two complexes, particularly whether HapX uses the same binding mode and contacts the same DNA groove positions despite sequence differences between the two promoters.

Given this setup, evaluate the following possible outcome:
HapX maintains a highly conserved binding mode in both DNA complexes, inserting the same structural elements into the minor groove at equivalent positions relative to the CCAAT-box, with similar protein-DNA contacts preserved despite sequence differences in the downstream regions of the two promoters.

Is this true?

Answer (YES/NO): YES